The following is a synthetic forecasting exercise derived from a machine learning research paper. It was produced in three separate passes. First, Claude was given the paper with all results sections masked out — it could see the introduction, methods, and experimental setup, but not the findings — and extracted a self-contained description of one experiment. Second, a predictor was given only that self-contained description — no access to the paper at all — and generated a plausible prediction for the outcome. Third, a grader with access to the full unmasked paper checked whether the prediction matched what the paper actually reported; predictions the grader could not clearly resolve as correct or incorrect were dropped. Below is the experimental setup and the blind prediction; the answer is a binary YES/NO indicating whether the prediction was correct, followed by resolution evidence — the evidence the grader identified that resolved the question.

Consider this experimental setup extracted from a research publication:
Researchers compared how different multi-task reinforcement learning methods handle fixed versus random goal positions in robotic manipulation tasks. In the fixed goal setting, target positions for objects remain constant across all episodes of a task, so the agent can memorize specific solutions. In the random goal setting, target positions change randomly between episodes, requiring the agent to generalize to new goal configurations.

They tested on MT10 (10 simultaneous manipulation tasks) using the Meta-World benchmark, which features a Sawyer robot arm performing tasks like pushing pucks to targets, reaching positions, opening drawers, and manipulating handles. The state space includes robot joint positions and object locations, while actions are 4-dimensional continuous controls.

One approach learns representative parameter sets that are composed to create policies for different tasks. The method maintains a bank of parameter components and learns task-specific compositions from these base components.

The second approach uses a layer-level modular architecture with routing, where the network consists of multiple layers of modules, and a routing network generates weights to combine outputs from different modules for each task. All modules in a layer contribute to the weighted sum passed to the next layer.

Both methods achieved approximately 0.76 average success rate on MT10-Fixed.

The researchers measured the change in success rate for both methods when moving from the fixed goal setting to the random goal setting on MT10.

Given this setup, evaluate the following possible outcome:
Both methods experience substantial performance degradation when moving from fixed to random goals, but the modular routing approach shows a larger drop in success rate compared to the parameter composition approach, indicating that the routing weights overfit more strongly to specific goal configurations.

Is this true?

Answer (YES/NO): NO